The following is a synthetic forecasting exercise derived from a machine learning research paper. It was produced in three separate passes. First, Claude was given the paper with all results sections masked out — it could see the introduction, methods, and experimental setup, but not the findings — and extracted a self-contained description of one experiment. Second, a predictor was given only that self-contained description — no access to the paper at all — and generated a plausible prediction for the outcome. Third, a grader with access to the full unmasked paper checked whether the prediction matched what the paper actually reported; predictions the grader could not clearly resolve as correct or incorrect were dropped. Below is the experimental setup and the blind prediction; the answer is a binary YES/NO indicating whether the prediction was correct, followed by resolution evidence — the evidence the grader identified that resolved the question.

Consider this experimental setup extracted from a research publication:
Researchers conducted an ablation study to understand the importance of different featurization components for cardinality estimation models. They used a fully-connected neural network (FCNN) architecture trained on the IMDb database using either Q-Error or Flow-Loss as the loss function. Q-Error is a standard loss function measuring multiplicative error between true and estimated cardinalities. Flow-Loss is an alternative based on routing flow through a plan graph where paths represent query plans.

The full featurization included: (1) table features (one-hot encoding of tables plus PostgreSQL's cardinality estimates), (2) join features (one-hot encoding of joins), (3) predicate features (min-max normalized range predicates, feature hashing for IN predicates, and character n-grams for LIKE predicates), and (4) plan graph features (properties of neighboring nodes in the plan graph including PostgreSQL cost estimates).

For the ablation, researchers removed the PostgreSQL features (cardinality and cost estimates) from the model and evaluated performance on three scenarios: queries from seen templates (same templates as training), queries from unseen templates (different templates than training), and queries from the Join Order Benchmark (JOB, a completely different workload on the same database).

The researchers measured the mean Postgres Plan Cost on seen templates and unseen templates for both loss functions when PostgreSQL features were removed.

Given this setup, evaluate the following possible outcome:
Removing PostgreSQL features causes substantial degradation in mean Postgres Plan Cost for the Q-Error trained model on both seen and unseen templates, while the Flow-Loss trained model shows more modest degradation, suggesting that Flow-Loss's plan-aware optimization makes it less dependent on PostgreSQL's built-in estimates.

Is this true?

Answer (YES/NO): NO